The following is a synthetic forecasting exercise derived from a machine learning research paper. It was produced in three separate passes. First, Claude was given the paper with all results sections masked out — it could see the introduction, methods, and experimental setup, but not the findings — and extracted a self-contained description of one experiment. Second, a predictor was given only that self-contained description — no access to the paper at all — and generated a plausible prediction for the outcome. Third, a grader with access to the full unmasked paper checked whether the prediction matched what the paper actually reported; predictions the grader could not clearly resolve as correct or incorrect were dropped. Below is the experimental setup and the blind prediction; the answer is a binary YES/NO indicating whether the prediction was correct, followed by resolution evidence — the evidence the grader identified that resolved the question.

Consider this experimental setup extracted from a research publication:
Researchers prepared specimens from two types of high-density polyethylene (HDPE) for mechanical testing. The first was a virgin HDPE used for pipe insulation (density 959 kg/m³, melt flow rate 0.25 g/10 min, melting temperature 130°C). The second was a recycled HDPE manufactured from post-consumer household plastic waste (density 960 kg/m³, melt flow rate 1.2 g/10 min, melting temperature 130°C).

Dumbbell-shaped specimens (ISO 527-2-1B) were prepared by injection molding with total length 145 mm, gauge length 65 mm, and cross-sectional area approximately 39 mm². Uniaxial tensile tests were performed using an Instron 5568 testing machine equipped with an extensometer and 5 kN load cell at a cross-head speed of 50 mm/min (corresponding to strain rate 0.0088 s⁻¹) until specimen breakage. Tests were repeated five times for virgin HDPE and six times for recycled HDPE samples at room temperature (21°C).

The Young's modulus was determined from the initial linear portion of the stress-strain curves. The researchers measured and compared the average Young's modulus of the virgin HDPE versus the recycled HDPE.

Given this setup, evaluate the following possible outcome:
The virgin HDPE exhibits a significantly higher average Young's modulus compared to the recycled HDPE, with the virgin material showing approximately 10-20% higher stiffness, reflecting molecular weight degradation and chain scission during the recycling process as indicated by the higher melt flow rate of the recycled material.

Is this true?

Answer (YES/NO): NO